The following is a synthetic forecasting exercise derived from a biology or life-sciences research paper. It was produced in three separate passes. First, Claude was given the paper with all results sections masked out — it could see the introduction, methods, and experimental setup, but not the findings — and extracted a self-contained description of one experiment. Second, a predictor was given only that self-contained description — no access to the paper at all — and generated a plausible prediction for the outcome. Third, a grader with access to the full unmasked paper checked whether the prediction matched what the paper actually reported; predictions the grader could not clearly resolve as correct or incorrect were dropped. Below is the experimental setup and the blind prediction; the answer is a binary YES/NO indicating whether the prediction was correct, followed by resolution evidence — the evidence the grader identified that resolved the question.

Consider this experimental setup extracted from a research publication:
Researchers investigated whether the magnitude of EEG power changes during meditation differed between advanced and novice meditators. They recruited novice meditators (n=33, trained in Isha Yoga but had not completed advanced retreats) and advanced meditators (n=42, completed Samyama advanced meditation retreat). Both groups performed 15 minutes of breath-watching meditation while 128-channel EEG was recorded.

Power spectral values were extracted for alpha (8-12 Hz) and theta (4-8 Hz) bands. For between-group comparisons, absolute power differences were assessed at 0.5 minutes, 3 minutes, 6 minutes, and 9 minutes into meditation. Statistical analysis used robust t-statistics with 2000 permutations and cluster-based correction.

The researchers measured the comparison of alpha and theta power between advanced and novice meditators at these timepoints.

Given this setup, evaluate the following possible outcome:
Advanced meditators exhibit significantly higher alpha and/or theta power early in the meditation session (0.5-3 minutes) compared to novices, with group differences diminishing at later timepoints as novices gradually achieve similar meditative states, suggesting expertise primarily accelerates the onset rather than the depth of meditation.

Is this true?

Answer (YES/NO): NO